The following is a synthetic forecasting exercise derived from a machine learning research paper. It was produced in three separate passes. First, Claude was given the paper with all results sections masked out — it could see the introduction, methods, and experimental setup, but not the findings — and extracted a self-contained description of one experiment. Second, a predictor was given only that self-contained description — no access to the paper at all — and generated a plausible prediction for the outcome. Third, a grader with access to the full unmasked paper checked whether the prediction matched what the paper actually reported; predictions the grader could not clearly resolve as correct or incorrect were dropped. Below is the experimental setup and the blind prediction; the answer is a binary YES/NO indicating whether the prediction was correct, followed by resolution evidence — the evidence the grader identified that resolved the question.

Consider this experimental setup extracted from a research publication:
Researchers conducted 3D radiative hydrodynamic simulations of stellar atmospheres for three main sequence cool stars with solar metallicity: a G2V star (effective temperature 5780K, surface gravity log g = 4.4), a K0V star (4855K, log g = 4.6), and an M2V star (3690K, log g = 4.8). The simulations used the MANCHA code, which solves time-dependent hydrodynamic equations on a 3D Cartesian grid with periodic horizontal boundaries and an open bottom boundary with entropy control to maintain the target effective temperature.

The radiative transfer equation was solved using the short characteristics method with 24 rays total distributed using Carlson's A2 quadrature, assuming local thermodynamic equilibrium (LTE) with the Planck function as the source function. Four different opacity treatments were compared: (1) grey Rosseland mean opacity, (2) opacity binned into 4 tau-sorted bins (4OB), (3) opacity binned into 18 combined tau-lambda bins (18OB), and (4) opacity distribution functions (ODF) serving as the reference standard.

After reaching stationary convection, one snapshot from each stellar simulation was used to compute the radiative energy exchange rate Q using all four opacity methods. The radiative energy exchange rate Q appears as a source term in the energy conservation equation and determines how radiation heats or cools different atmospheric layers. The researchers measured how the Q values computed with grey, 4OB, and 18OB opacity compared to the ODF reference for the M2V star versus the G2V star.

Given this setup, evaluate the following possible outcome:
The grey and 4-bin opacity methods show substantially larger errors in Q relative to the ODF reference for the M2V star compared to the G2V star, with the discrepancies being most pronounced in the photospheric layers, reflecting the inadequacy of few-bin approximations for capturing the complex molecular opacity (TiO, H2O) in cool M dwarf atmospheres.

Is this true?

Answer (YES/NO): NO